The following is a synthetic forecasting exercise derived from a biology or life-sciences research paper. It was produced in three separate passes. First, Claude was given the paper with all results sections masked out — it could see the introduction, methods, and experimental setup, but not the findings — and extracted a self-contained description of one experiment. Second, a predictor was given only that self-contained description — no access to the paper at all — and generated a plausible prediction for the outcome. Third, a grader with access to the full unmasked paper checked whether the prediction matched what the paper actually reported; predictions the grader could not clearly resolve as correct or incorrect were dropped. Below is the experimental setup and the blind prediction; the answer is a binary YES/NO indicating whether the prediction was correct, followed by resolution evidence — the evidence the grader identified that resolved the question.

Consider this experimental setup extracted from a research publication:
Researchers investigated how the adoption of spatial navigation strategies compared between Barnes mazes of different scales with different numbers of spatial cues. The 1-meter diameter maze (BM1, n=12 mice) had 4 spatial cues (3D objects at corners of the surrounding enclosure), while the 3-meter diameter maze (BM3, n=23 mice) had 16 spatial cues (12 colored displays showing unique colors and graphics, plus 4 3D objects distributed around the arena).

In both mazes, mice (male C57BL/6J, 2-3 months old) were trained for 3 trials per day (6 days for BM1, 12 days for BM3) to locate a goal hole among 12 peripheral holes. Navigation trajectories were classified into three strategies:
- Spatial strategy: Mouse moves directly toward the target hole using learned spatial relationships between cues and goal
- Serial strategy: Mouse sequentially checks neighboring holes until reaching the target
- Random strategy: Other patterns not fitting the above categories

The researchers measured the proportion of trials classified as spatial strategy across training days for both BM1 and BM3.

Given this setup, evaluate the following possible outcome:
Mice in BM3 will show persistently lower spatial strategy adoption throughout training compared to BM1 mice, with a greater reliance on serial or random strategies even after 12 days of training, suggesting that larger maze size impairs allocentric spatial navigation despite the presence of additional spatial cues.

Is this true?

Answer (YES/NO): NO